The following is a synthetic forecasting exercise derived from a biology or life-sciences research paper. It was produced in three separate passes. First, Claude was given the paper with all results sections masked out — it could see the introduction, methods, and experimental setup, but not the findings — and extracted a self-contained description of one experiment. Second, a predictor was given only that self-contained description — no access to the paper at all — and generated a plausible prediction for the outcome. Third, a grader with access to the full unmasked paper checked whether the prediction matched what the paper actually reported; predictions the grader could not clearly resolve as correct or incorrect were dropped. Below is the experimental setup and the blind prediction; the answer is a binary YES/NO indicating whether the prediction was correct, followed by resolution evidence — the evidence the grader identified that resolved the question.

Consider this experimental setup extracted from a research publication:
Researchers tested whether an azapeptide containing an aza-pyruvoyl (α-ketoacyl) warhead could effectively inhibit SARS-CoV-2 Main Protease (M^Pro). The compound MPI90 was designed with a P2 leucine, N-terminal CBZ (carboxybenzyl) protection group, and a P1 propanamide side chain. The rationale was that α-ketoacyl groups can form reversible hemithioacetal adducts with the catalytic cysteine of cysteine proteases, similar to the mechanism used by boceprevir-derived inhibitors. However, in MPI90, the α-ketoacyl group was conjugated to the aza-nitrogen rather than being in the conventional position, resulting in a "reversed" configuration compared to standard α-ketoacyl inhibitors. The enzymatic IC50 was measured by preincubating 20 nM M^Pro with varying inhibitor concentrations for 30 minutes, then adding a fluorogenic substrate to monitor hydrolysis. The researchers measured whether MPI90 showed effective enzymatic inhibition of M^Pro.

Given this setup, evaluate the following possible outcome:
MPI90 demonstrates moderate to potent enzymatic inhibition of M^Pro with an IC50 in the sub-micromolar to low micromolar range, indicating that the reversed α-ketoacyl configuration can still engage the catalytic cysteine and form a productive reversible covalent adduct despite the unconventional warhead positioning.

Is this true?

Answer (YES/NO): NO